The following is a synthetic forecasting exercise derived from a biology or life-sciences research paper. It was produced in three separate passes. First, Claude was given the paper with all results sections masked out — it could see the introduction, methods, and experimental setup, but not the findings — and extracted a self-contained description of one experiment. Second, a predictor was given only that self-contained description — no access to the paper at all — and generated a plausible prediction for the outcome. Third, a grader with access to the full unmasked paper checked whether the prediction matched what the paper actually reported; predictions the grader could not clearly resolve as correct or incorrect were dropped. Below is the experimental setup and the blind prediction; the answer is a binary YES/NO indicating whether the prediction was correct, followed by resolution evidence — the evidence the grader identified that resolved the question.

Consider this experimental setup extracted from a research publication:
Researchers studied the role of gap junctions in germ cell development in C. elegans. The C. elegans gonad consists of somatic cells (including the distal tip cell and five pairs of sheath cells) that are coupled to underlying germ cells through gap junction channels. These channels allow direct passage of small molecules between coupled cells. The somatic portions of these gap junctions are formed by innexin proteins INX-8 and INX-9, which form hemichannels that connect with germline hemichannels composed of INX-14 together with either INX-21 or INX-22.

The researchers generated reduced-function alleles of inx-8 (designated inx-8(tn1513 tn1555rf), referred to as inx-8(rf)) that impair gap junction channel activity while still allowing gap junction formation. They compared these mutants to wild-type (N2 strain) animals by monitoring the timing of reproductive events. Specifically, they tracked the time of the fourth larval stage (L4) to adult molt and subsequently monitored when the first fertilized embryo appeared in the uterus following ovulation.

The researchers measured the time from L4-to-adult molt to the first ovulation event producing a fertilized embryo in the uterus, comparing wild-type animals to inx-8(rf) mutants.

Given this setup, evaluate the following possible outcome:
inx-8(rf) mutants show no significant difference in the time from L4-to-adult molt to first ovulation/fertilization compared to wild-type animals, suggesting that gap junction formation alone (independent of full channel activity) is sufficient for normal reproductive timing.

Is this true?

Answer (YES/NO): NO